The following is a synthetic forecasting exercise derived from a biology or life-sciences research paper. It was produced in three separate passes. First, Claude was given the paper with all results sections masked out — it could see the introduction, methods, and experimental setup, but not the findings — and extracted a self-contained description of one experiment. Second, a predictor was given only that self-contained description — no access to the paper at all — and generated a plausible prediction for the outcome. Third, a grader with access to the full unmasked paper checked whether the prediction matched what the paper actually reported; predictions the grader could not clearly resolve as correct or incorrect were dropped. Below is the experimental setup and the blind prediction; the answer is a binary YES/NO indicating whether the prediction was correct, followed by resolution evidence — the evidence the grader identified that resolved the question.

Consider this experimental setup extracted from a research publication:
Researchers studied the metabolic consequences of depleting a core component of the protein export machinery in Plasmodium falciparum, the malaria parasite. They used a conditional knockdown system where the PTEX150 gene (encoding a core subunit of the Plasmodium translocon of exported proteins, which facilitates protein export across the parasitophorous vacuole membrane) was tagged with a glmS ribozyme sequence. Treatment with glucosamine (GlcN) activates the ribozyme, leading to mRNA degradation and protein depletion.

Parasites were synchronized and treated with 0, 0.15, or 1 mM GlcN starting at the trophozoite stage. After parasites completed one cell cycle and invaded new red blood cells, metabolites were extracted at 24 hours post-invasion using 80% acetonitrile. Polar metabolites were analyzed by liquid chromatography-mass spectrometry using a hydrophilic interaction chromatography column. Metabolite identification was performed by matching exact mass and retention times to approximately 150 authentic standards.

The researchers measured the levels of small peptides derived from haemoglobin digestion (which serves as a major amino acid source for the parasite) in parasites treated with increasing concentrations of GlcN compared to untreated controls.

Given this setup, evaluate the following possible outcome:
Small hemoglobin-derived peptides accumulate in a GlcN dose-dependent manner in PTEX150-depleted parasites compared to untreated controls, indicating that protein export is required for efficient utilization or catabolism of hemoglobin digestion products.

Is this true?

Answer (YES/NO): NO